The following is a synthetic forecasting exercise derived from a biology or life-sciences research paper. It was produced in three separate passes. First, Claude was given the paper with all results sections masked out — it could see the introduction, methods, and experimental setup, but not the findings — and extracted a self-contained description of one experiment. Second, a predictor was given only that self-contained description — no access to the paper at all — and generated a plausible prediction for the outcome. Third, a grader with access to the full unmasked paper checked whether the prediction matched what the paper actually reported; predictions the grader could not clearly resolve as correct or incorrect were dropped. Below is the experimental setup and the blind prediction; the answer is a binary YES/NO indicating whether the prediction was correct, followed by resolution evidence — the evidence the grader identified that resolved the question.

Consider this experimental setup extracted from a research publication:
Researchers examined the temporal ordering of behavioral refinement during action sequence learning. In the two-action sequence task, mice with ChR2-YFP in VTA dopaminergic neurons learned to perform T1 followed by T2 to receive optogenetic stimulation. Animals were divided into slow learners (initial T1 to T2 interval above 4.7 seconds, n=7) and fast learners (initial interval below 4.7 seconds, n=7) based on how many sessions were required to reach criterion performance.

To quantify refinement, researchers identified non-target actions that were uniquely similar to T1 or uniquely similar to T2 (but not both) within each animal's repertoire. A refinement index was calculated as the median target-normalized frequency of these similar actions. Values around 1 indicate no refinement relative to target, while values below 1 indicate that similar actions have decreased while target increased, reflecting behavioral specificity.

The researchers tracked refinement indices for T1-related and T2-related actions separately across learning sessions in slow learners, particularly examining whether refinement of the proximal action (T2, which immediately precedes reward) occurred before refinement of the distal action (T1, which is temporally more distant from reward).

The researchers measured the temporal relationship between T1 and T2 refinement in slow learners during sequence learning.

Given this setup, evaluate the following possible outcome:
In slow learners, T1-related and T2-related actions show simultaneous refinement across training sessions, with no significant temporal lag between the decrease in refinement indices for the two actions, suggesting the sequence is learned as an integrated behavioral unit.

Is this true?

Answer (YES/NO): NO